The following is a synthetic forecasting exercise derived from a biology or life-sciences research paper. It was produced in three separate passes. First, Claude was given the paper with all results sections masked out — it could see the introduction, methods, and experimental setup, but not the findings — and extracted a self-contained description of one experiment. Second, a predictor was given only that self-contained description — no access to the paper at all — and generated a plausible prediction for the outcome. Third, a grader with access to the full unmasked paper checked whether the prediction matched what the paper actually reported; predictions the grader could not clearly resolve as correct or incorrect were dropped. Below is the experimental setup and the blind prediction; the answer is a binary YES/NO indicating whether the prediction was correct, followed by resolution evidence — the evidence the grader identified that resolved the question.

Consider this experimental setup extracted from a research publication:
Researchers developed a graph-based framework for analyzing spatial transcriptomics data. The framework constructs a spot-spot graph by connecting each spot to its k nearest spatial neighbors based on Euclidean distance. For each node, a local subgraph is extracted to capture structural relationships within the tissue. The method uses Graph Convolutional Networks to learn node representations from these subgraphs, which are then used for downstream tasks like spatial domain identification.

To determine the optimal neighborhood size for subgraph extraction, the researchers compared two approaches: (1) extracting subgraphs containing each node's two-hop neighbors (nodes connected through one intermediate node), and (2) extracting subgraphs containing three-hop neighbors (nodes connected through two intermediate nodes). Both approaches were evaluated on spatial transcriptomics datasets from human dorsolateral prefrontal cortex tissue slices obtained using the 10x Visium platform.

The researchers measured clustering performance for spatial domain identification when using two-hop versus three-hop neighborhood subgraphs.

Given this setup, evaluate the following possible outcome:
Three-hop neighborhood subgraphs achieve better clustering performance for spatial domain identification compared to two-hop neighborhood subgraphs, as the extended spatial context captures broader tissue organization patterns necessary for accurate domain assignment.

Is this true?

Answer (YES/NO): NO